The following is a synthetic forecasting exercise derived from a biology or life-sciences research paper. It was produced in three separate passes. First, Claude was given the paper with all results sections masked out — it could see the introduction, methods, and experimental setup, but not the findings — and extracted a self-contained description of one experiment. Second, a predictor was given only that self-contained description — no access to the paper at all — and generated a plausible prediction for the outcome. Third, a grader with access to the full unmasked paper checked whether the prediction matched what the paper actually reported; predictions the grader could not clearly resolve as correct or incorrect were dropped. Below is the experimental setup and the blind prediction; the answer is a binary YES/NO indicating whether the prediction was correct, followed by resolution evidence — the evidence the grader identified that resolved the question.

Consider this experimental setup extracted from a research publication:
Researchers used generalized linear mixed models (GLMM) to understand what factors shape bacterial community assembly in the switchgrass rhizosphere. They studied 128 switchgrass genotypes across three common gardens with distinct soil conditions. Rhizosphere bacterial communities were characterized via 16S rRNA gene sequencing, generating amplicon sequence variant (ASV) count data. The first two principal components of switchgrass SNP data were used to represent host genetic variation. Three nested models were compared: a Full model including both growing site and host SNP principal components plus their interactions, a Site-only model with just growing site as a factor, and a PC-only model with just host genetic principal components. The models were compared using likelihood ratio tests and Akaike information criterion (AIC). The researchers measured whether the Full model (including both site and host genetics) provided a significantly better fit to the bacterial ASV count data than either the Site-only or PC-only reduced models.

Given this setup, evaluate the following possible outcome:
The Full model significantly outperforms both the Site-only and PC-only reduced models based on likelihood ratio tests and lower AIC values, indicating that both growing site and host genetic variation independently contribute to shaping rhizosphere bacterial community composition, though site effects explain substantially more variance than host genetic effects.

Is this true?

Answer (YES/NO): NO